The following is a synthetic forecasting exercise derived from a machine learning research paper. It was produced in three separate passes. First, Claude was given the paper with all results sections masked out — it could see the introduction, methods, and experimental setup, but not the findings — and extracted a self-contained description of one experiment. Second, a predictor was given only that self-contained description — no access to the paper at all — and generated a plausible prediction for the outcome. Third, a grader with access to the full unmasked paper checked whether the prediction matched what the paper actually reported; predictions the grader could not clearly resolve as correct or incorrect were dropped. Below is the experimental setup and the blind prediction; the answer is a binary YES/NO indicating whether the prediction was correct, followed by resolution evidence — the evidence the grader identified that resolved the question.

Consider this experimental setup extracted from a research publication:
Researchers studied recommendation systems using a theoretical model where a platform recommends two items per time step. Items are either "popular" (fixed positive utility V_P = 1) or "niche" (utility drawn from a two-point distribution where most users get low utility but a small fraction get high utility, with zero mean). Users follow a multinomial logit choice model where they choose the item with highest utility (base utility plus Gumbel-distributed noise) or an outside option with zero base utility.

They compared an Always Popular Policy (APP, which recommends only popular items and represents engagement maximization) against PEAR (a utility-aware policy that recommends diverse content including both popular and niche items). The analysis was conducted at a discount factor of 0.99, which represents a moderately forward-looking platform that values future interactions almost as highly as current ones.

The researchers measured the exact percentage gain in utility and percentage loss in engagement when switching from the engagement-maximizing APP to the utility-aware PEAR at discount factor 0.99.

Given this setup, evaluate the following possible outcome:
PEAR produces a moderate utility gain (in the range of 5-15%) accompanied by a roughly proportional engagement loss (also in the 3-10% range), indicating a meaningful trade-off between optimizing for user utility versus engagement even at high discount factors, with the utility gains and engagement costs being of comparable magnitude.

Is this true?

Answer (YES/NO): NO